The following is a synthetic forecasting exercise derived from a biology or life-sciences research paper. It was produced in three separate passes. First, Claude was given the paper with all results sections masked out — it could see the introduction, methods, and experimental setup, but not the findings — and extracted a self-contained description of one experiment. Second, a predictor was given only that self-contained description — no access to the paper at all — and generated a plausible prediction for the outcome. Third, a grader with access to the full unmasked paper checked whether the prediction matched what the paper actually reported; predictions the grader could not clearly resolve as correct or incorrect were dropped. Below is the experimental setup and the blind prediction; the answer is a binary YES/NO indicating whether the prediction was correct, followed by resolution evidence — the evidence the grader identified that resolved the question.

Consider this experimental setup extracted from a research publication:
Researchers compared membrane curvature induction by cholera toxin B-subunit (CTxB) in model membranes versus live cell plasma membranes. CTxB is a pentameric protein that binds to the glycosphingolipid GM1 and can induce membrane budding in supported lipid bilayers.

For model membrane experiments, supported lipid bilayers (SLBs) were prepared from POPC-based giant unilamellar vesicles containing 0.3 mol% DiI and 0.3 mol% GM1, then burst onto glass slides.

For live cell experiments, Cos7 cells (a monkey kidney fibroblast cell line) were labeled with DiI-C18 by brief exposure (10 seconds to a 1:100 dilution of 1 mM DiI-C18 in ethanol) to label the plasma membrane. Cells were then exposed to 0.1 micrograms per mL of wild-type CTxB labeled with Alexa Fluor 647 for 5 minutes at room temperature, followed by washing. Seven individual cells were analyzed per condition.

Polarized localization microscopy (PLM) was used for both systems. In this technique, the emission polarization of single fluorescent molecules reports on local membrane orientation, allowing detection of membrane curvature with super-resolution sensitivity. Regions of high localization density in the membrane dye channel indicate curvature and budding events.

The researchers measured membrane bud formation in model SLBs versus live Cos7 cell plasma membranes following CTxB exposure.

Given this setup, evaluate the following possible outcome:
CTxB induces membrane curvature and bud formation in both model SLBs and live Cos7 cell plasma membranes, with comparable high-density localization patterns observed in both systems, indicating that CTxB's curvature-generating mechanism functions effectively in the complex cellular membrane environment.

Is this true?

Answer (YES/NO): YES